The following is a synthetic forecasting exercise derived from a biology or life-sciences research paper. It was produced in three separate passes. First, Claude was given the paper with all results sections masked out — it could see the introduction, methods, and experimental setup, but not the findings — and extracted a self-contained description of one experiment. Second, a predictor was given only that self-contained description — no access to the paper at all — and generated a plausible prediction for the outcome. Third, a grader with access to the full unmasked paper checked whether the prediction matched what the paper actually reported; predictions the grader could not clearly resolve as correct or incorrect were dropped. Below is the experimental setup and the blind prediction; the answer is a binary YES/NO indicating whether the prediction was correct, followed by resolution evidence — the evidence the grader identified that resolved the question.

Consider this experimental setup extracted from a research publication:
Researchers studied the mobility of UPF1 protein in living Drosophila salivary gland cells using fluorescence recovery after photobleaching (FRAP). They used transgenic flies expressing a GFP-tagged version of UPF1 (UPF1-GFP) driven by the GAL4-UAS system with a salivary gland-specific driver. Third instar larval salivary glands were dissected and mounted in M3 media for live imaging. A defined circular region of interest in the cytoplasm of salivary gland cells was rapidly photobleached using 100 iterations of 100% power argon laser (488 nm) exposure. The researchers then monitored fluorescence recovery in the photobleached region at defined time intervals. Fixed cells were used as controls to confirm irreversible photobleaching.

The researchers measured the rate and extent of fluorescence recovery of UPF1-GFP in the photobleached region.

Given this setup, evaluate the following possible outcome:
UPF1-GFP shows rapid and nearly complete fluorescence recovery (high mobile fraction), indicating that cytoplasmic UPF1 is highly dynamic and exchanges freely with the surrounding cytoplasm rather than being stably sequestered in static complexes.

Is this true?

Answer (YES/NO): YES